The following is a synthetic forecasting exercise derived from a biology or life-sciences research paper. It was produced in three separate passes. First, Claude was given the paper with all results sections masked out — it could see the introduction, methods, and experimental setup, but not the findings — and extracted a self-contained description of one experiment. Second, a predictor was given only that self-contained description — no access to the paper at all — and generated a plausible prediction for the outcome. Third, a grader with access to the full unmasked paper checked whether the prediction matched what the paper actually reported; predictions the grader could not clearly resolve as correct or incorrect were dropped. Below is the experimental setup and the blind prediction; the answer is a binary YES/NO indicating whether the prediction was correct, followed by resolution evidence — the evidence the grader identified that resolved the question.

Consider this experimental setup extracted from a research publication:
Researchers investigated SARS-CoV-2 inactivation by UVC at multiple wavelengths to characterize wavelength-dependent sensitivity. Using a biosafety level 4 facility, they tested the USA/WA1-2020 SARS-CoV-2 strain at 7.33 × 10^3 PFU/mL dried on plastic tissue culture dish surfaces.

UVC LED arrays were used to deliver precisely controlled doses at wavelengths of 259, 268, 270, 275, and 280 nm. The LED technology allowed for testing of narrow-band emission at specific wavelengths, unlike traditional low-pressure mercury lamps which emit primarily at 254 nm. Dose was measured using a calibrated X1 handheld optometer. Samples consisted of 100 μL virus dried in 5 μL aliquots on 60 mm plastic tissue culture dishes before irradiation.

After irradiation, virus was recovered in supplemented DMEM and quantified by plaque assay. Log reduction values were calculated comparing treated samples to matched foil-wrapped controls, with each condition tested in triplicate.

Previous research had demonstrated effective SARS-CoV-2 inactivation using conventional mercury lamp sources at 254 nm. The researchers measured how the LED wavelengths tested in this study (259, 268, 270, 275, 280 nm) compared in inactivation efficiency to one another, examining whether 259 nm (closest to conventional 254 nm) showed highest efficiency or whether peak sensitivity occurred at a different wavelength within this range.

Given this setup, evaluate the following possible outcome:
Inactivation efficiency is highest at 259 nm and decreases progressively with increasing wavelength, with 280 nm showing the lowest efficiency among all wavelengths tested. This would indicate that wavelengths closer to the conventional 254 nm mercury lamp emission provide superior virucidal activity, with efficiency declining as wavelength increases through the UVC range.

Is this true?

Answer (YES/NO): NO